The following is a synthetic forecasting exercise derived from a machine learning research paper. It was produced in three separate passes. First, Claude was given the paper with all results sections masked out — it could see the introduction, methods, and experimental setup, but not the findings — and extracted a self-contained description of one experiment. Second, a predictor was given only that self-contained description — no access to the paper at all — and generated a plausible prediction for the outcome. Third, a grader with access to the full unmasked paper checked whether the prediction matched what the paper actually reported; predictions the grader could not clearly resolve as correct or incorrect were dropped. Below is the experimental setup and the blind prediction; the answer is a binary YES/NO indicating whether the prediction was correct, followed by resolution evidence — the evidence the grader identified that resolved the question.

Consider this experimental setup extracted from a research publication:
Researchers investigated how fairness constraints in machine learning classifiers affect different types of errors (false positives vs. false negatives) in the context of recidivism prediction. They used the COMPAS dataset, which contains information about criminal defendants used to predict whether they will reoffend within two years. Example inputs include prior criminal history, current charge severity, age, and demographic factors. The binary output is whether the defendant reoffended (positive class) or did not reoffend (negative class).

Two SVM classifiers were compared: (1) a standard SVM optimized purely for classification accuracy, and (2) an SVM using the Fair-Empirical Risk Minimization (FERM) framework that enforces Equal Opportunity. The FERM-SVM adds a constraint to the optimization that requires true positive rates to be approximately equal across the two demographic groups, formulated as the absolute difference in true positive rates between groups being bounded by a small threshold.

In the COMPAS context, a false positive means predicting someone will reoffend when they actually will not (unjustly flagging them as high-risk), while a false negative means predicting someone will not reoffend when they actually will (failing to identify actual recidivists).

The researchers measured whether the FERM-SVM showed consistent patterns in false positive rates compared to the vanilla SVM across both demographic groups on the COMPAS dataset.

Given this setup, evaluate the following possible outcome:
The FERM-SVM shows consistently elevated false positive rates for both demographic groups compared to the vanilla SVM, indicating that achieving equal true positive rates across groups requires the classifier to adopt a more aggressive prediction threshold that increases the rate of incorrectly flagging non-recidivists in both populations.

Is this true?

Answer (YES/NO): YES